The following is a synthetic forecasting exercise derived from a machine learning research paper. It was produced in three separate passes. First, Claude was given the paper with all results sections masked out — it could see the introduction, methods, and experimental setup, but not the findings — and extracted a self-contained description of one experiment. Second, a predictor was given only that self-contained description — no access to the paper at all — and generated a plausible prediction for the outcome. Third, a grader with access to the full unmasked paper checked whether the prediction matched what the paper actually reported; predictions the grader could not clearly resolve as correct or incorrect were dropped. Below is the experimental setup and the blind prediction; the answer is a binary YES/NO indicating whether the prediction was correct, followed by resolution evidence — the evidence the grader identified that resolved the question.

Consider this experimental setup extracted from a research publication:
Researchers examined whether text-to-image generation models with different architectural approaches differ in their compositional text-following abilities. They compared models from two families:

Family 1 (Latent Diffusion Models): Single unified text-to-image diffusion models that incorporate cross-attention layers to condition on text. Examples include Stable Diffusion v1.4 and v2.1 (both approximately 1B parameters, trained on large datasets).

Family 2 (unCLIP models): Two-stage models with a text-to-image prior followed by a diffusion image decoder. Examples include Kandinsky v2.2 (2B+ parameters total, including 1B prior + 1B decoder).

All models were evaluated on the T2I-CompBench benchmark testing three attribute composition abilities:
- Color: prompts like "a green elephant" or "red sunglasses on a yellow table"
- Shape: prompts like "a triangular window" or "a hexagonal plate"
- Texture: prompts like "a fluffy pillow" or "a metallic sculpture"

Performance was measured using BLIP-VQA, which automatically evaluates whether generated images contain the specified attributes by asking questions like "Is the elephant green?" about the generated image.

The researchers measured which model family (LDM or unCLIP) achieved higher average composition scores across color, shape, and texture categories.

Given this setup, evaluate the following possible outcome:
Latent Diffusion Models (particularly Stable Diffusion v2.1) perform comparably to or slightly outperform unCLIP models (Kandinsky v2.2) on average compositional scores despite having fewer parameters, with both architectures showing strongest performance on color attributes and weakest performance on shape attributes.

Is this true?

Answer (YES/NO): NO